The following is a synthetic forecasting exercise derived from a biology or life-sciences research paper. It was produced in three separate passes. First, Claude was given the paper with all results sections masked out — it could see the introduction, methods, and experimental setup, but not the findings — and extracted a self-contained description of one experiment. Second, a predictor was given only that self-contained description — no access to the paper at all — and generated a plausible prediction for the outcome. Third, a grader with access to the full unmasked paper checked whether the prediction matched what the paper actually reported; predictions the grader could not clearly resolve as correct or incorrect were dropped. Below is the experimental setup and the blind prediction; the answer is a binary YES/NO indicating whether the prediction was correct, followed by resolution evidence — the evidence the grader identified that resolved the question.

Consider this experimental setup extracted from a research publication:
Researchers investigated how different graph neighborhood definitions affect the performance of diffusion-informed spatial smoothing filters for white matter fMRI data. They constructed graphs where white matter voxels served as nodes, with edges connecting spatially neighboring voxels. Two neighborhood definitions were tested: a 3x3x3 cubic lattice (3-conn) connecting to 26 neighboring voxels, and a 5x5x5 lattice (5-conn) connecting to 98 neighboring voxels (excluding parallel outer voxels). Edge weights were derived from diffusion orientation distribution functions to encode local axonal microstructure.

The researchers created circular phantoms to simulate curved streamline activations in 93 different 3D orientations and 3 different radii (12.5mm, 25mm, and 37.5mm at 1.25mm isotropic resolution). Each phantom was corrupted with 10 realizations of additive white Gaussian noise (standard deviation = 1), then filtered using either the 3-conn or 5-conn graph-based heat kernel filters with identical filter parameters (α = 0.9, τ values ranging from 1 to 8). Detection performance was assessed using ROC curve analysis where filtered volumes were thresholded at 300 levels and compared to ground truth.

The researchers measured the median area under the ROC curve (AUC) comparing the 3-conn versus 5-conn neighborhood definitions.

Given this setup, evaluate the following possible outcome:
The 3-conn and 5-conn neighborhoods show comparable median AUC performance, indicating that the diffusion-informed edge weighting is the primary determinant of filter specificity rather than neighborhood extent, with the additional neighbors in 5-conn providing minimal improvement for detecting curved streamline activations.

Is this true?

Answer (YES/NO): NO